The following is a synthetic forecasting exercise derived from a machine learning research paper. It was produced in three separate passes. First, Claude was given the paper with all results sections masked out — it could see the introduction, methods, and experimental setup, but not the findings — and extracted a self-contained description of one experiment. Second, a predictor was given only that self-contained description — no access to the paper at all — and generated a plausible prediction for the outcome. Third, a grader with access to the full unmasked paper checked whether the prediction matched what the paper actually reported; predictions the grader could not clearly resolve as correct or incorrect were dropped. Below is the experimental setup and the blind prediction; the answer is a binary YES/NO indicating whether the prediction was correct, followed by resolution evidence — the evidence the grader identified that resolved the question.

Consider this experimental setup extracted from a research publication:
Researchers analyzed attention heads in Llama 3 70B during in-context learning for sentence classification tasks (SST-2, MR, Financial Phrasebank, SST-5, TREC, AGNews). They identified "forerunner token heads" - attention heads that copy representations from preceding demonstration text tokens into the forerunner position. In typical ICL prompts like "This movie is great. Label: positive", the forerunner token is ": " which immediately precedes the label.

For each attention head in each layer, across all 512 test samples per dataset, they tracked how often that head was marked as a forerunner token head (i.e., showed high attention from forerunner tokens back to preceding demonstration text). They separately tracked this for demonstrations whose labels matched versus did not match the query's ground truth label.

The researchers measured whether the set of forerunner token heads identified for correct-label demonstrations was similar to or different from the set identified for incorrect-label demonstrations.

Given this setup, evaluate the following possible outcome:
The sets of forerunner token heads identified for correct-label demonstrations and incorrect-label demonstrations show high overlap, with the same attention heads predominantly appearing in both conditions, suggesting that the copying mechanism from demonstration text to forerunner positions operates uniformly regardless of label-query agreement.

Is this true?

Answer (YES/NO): YES